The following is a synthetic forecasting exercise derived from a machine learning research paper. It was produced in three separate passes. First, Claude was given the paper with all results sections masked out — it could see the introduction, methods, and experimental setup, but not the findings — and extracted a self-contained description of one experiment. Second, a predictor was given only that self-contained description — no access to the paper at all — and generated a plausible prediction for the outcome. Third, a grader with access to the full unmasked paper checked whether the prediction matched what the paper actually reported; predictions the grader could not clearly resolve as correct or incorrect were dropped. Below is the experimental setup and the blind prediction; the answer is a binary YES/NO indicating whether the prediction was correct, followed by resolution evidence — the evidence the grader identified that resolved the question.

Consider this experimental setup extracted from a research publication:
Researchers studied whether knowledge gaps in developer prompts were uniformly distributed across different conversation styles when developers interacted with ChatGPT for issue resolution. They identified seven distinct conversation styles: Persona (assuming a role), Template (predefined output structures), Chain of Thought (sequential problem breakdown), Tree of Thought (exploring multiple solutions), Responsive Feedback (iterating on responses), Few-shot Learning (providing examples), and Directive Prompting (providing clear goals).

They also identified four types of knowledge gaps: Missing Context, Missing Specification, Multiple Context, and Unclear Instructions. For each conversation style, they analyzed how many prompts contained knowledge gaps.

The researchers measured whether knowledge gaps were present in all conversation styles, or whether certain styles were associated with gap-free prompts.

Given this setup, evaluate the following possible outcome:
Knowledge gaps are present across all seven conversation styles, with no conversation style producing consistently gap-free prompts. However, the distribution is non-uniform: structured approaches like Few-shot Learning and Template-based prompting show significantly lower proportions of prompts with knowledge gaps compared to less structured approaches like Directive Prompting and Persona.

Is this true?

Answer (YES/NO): NO